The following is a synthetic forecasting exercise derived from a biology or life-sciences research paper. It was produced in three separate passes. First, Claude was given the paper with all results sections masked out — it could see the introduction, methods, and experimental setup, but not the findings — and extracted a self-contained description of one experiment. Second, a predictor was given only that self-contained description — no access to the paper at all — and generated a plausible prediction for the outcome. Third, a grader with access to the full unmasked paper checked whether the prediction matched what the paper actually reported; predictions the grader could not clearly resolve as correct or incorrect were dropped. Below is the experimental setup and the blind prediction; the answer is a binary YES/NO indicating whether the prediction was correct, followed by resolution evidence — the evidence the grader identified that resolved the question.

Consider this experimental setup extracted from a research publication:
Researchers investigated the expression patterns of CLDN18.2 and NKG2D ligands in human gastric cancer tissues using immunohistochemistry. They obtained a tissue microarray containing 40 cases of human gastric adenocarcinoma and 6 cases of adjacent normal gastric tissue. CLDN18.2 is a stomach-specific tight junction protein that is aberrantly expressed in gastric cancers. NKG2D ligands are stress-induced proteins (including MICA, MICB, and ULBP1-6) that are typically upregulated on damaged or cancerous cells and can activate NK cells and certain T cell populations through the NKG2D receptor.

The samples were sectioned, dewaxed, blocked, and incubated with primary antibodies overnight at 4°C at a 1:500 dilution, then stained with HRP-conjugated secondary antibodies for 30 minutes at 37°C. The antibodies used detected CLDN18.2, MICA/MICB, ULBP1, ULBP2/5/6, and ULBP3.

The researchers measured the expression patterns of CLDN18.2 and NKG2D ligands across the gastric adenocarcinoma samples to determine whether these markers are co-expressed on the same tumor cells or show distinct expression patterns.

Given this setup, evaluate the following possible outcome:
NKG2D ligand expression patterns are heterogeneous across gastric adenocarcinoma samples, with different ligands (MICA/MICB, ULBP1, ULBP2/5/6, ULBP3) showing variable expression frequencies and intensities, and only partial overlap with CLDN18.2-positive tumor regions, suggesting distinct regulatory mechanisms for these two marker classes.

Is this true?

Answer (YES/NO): YES